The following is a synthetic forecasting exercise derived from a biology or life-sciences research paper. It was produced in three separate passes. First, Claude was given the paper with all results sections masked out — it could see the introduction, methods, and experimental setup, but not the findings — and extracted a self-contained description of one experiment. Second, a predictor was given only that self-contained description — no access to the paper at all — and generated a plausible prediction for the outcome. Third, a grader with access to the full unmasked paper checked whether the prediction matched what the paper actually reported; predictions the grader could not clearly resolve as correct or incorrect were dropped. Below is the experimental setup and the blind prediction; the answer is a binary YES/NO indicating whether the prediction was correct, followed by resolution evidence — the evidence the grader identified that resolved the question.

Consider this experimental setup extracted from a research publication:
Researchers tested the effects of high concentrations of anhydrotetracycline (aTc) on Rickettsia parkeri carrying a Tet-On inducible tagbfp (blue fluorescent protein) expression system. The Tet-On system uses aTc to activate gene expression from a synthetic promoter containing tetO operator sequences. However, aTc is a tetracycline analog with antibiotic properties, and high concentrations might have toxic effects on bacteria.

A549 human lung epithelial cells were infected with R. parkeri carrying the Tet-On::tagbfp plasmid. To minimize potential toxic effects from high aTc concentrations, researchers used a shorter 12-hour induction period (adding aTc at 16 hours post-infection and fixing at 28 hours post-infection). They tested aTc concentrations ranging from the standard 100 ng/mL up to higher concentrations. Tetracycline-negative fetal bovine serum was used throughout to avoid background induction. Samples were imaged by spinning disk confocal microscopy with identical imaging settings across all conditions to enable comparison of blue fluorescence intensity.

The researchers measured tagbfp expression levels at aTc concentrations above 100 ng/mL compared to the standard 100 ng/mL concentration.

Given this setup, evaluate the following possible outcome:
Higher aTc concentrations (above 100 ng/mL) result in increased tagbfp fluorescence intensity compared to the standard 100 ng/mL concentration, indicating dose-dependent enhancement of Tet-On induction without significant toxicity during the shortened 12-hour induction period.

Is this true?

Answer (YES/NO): NO